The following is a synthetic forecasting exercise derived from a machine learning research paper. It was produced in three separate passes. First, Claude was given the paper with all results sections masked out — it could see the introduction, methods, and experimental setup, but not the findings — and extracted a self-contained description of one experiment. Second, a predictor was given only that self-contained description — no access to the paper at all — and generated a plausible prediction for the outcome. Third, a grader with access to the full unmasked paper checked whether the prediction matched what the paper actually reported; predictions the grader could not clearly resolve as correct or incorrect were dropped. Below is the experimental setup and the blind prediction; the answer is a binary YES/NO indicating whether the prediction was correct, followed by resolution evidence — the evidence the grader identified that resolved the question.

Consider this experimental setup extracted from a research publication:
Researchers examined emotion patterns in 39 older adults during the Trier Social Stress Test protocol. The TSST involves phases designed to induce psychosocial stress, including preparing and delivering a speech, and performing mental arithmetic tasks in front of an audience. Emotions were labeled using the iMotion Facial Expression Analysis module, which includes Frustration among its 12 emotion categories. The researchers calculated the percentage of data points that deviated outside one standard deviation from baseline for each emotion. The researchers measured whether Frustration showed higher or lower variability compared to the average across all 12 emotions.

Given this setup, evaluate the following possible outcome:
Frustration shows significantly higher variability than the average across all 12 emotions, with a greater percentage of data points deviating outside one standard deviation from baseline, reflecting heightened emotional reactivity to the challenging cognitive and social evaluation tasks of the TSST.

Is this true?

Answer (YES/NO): YES